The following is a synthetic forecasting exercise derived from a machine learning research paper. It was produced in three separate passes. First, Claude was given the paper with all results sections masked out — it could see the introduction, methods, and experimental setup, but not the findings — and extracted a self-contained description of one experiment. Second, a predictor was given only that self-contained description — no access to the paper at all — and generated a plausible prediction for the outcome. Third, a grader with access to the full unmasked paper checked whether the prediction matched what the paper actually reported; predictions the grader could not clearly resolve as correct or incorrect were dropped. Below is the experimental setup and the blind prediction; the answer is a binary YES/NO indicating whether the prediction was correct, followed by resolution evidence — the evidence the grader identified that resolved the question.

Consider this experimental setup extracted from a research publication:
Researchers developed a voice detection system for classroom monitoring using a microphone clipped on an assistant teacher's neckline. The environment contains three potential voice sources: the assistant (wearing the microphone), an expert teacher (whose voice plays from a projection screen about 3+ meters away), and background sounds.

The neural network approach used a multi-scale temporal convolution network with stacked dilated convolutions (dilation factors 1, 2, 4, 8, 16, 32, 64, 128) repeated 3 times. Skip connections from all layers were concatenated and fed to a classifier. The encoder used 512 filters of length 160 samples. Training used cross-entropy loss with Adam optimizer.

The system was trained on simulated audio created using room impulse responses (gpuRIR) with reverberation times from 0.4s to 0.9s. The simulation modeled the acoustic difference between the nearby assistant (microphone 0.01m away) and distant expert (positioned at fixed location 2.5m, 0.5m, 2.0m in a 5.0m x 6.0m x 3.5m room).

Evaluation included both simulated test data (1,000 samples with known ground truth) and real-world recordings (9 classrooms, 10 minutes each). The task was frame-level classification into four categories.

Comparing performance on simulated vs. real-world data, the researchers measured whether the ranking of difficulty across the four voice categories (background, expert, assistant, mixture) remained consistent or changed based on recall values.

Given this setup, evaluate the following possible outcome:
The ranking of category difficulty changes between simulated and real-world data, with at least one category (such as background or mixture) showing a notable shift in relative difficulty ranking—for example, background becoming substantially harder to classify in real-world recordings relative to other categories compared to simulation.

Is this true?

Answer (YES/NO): YES